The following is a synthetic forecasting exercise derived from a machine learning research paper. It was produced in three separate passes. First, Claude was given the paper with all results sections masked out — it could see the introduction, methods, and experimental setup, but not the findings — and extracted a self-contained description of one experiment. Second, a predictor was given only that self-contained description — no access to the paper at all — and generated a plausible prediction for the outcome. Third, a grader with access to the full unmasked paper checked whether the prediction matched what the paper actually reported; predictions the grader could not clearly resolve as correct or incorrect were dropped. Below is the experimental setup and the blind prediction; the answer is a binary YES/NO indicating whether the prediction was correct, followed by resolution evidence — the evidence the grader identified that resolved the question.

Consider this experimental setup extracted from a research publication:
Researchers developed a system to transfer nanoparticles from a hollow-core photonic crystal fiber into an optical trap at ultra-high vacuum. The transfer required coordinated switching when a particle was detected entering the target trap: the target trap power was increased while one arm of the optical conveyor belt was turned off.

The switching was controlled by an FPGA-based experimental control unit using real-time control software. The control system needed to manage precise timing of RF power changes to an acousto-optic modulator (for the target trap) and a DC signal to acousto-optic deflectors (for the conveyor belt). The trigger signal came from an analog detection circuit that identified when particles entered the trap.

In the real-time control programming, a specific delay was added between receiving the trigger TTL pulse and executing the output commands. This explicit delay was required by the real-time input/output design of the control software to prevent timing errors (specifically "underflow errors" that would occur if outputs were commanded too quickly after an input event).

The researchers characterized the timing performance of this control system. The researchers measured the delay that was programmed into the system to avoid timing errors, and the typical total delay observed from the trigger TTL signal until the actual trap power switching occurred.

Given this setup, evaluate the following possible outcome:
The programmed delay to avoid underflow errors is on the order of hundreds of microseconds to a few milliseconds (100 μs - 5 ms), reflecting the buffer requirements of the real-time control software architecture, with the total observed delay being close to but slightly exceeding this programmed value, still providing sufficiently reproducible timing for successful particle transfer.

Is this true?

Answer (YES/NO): YES